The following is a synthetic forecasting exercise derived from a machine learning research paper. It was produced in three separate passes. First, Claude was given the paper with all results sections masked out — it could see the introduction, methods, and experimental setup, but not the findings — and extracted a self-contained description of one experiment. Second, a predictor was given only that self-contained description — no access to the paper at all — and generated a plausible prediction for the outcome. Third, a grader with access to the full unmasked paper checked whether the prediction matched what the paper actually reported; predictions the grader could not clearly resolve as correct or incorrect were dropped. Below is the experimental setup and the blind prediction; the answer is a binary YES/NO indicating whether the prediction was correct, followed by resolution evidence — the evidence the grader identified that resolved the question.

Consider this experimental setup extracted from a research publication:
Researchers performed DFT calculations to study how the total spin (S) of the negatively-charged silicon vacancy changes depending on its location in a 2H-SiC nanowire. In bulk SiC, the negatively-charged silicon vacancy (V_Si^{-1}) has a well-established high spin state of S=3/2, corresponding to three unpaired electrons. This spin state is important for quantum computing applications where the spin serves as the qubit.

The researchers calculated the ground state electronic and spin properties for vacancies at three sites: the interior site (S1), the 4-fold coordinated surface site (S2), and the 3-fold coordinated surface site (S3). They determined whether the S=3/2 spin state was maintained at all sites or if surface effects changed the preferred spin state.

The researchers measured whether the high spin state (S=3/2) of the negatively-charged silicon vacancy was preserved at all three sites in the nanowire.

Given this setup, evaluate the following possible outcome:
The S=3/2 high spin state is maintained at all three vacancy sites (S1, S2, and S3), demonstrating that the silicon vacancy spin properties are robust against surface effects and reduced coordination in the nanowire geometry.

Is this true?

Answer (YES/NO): NO